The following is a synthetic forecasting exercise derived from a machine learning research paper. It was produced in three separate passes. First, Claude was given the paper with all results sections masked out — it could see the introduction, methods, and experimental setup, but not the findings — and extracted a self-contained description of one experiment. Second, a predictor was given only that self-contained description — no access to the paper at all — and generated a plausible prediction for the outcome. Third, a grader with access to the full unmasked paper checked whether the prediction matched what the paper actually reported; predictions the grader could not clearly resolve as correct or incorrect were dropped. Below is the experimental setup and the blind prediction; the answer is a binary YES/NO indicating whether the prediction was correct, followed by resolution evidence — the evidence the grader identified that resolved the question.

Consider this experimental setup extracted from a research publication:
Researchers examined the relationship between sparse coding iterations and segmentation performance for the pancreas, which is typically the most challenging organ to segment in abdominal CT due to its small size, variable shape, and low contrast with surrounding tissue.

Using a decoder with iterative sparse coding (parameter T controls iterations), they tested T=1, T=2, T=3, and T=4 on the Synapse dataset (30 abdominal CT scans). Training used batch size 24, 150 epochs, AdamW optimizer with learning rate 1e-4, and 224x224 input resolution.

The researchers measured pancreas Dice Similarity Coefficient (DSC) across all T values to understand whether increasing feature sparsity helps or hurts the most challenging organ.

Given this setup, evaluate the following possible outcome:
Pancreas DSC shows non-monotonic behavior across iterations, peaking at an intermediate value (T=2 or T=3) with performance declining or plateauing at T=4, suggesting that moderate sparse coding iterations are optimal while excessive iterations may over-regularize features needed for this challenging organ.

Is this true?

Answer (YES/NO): YES